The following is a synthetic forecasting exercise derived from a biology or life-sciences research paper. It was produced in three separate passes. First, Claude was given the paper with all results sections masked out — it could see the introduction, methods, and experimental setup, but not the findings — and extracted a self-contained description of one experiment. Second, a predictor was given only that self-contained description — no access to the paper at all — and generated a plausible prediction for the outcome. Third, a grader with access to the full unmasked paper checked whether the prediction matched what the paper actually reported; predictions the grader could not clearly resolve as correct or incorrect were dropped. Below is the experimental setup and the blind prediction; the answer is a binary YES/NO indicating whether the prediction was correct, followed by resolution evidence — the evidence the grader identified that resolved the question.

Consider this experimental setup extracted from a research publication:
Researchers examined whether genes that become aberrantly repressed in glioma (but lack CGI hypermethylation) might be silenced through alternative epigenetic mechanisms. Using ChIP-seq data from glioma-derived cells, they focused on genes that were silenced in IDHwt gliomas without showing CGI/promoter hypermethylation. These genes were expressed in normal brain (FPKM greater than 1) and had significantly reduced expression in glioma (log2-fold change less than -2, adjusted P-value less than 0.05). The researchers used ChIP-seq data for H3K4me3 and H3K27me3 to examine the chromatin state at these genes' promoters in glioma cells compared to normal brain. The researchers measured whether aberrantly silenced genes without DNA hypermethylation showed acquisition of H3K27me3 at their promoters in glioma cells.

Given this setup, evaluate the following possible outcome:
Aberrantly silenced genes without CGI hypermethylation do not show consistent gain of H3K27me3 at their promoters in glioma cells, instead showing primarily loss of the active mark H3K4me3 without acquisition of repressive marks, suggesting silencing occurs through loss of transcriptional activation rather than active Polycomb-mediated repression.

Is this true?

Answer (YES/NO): NO